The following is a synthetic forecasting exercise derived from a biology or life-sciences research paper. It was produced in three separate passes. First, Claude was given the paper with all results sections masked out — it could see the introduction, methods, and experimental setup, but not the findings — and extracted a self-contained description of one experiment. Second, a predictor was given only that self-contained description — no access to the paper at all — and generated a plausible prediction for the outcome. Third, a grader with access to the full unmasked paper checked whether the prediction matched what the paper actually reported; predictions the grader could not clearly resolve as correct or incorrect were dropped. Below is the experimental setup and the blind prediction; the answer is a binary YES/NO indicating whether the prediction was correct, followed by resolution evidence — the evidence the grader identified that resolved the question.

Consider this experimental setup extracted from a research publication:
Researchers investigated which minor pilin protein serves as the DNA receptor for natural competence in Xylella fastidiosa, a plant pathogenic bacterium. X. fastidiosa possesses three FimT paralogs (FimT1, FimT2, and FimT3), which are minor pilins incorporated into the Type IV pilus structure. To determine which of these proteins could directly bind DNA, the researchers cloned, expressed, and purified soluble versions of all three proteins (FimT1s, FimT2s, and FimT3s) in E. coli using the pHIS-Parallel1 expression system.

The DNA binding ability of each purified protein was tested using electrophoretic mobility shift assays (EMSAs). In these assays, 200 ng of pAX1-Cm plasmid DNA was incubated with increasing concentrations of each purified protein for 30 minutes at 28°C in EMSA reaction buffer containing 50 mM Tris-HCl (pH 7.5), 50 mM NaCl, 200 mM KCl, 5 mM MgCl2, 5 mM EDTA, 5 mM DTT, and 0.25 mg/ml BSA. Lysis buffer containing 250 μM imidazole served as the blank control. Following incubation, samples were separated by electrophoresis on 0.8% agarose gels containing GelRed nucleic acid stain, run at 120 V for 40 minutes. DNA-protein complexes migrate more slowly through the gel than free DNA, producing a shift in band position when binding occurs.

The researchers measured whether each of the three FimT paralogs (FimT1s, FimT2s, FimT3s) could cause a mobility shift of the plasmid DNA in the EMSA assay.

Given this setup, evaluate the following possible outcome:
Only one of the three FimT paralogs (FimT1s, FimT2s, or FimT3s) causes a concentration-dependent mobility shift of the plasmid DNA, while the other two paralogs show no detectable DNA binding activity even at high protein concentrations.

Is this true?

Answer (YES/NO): YES